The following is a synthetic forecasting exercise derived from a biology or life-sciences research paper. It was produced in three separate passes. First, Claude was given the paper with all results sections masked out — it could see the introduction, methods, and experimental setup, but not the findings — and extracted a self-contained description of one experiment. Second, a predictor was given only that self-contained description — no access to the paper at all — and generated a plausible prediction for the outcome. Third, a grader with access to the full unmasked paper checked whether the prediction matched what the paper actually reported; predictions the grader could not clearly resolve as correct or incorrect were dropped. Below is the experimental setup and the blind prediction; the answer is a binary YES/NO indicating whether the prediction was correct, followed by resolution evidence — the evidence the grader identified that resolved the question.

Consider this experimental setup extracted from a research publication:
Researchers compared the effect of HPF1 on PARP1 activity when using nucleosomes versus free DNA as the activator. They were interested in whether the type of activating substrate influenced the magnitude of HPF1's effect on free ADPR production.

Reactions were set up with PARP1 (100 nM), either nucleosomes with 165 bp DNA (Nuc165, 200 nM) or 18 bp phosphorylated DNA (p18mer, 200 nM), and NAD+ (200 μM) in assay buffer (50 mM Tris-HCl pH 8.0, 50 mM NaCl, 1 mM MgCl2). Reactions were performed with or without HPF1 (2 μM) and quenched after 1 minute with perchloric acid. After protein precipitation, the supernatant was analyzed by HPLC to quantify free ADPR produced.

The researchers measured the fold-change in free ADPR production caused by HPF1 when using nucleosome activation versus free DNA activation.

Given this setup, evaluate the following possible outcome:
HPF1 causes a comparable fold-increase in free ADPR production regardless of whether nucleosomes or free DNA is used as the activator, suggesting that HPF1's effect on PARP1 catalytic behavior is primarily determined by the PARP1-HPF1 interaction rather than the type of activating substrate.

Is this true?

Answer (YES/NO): NO